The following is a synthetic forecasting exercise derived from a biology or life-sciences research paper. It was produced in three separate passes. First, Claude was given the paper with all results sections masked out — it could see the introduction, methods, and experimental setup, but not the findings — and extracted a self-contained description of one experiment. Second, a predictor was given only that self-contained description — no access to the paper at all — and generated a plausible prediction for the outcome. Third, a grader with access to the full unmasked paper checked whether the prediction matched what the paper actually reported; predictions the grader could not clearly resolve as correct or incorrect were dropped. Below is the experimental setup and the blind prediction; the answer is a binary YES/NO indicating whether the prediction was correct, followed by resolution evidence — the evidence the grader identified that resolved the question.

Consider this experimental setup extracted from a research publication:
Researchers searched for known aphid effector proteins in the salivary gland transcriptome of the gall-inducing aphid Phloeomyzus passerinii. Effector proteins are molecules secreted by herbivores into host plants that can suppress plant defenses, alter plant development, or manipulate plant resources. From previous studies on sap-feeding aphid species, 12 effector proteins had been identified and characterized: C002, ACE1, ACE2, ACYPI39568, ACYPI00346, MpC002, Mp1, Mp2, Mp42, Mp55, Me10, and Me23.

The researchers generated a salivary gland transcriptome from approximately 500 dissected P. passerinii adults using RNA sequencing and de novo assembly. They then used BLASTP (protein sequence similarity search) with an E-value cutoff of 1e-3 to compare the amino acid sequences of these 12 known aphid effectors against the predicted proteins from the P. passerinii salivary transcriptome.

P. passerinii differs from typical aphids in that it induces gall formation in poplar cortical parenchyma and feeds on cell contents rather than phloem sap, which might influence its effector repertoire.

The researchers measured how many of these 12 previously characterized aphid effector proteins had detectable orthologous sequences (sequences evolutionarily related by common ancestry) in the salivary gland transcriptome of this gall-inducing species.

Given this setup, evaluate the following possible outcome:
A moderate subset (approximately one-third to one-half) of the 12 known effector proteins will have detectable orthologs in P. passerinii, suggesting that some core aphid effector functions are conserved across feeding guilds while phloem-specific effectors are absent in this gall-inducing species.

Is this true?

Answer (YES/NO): YES